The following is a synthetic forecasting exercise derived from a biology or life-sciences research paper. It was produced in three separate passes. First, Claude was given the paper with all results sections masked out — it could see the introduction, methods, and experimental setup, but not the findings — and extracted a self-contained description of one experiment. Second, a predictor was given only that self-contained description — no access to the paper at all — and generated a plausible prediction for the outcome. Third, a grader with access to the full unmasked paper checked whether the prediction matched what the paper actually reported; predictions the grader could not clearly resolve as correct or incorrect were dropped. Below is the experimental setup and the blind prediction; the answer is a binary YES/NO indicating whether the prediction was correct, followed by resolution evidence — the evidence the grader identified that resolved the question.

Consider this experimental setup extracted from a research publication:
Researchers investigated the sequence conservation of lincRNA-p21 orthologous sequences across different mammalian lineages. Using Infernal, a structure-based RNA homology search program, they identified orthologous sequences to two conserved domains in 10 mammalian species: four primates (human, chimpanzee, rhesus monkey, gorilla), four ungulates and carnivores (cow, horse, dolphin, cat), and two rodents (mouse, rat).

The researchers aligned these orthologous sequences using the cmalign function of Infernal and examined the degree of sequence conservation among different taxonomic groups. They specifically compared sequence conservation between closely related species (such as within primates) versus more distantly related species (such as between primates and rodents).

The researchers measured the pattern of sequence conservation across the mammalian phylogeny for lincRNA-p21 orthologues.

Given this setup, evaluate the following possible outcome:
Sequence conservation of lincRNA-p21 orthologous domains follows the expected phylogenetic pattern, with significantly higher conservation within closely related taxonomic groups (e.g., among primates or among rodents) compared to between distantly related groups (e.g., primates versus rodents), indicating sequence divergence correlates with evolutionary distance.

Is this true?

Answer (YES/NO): YES